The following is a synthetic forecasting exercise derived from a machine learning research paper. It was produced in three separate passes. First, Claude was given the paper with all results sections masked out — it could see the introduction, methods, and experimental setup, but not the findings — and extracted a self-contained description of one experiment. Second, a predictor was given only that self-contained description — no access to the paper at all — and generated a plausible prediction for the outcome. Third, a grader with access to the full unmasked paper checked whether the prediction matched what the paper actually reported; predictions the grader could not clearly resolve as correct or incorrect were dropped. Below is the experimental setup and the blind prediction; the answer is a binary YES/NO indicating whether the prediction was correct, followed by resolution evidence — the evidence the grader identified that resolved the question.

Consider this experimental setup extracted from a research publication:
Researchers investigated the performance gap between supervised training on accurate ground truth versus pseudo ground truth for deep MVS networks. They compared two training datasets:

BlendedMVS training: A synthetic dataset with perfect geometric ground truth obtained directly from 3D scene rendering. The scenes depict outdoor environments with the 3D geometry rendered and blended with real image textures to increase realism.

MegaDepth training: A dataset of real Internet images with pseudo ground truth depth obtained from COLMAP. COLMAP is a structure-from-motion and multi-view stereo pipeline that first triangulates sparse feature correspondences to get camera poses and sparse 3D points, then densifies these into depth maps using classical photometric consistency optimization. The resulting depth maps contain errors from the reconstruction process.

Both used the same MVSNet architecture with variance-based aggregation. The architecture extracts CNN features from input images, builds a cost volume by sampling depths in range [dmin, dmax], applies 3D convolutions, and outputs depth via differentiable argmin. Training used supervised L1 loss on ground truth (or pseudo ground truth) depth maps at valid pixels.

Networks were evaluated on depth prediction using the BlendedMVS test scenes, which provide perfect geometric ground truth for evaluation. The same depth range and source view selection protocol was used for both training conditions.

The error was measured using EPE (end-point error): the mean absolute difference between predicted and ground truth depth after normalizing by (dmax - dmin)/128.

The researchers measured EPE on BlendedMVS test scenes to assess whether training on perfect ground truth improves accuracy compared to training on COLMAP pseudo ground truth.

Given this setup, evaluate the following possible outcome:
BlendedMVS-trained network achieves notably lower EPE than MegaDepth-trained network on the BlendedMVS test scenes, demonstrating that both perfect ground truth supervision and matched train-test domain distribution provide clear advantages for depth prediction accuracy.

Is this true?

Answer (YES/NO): YES